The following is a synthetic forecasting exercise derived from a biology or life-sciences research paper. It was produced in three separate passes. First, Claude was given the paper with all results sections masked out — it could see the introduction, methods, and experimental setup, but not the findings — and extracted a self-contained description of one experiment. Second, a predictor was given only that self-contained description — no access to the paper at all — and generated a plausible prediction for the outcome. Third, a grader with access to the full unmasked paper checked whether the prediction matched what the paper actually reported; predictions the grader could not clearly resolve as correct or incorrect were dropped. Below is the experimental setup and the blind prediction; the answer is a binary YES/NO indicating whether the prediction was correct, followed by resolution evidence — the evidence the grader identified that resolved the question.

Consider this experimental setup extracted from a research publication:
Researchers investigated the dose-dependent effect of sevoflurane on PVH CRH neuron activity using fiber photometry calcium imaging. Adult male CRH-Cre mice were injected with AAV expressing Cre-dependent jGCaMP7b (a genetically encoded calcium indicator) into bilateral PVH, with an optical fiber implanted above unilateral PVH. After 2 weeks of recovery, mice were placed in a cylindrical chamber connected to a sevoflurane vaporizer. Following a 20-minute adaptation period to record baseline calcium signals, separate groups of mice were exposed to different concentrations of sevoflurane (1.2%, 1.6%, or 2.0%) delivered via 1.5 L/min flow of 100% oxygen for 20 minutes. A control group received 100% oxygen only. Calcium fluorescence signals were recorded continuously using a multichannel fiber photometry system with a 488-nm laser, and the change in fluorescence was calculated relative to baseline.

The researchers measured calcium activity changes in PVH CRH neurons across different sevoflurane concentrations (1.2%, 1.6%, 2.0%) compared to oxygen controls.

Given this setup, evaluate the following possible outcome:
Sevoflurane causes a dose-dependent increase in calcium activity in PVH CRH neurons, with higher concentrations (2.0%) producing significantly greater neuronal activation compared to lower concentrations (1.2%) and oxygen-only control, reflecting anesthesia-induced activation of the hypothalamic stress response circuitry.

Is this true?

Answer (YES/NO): NO